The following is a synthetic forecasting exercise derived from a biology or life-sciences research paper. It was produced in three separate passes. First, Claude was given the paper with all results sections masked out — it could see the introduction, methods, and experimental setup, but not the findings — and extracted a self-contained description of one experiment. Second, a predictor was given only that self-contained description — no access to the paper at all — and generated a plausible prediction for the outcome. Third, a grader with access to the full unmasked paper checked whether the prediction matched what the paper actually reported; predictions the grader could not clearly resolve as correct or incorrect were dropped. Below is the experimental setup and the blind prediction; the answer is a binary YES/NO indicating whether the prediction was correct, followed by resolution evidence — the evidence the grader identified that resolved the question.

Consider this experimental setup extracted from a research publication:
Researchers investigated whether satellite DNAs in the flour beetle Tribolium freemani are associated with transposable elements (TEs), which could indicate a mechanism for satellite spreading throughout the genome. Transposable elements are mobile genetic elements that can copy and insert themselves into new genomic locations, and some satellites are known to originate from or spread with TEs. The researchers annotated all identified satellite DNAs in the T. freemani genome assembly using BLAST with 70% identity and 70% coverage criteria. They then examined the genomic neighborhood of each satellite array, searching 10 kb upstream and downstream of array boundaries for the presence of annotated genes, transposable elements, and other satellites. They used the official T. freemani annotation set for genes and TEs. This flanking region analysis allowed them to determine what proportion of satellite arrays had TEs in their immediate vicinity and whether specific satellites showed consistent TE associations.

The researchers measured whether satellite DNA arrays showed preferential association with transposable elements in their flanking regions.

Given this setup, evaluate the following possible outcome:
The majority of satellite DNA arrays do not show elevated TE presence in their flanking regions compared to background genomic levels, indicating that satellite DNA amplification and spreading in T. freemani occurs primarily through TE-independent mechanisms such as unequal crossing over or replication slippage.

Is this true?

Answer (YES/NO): NO